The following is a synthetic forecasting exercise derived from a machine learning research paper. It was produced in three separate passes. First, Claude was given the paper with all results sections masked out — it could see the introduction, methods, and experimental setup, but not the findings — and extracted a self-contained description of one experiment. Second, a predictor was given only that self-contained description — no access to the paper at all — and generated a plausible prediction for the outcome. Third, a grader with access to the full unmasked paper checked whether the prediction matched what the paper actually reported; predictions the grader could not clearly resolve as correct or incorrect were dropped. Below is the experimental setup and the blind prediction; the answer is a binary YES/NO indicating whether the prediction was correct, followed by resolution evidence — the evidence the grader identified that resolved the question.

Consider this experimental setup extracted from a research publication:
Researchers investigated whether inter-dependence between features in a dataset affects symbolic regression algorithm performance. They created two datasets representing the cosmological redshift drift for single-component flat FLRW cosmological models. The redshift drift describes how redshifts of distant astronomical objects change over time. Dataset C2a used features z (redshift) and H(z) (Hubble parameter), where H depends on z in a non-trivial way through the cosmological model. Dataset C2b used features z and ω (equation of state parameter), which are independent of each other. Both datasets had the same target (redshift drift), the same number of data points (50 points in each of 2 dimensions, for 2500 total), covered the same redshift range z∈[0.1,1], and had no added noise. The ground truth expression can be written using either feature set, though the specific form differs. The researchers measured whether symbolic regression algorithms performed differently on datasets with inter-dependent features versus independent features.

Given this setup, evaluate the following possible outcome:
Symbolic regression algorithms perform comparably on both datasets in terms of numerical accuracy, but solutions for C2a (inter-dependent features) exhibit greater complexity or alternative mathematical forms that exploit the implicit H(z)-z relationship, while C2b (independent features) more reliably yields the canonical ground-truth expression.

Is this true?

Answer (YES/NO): NO